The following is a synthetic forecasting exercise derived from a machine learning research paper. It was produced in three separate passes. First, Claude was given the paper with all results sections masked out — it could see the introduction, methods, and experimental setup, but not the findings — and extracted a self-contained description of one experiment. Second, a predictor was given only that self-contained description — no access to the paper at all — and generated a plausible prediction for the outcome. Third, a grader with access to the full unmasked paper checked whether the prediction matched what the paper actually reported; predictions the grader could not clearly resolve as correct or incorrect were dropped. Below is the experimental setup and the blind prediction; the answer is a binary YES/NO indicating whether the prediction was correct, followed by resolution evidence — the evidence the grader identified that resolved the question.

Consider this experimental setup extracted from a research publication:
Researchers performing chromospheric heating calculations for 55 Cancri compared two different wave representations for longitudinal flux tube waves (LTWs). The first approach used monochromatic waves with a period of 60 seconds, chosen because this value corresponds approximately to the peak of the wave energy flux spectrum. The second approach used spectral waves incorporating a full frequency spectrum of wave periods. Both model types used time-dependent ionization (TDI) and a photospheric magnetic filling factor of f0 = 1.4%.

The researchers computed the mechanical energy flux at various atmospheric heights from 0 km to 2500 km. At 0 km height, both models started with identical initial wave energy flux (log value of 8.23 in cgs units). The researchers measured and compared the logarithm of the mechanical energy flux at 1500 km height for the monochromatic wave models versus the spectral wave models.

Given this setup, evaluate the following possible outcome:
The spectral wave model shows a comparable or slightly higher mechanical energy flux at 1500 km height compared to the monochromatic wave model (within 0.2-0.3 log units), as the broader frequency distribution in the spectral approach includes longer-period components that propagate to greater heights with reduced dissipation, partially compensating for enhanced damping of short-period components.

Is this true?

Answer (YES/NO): NO